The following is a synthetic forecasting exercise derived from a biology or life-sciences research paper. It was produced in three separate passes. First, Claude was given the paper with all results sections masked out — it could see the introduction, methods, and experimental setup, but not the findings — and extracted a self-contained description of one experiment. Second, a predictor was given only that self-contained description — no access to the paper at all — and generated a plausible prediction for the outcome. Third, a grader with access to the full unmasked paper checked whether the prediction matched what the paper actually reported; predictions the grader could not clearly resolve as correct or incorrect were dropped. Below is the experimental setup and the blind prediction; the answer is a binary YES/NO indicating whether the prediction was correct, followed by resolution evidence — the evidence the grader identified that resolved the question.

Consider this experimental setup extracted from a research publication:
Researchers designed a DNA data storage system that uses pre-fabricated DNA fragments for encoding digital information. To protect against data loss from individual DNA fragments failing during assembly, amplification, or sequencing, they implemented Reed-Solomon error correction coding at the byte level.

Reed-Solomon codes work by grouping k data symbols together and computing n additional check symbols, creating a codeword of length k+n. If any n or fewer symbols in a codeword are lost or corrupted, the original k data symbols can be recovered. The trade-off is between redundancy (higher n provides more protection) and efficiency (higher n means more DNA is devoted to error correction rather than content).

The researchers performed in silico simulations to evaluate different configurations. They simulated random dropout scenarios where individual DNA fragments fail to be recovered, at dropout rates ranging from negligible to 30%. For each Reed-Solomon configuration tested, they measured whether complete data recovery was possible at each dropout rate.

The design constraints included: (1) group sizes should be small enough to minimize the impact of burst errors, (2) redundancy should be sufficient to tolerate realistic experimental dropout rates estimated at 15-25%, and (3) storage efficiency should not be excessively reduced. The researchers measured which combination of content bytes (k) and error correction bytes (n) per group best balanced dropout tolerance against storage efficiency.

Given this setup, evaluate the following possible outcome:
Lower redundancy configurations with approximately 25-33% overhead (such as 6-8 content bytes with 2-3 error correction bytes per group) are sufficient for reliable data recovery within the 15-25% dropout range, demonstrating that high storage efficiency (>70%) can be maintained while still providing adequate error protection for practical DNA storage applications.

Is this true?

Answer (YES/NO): NO